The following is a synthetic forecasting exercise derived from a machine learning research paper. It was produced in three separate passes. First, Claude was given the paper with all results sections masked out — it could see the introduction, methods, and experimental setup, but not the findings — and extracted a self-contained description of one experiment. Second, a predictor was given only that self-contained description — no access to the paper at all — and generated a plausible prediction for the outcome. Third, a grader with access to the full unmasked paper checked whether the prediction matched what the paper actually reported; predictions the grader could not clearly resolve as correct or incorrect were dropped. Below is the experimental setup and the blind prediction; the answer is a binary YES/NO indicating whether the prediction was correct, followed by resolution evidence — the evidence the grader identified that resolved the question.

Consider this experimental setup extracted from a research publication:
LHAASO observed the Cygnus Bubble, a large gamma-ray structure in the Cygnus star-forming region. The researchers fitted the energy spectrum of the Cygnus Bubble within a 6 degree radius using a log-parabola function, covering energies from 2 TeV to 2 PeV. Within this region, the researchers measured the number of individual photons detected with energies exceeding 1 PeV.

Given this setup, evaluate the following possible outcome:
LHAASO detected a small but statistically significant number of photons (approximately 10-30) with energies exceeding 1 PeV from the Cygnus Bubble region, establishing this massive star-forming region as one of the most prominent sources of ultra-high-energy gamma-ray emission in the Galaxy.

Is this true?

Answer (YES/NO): NO